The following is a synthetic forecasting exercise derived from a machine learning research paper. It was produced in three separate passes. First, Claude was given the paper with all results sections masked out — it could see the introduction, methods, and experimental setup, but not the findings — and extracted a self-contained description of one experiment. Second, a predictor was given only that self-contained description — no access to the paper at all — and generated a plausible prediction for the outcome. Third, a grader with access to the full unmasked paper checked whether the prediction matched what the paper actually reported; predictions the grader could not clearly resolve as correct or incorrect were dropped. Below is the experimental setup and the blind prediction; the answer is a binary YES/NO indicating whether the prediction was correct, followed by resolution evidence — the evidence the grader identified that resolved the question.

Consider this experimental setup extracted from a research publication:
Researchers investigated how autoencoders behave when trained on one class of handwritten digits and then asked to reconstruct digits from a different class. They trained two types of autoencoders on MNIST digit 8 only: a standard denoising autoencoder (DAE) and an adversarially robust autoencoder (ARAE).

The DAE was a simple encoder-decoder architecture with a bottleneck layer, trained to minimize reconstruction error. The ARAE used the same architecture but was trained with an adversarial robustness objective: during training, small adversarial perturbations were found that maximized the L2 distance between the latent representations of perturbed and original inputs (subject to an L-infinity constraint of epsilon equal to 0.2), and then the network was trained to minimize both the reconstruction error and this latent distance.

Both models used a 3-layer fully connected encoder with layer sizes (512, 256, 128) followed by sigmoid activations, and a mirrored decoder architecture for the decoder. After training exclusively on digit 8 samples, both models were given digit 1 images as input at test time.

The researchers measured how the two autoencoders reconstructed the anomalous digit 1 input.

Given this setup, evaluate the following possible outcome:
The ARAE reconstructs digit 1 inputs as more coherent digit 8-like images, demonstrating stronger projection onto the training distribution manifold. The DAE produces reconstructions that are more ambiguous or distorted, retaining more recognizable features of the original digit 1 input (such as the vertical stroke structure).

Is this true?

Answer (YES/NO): NO